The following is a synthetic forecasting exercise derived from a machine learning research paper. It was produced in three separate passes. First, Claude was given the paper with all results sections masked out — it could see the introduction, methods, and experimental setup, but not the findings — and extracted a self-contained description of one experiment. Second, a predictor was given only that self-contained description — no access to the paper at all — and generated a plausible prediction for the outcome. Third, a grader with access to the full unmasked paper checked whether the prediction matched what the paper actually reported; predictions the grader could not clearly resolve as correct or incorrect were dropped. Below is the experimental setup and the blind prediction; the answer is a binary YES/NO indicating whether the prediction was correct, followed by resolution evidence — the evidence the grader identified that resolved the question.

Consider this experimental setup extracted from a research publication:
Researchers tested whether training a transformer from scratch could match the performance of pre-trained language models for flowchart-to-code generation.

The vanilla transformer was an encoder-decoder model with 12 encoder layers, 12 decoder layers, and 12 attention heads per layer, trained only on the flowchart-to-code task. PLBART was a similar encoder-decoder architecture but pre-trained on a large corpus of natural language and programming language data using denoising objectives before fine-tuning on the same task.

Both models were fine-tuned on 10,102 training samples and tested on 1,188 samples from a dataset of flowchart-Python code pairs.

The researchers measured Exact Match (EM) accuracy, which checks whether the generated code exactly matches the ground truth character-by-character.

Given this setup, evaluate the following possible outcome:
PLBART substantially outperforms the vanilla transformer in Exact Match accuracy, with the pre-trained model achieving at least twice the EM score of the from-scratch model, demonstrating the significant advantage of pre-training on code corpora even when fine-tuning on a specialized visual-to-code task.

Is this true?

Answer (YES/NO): NO